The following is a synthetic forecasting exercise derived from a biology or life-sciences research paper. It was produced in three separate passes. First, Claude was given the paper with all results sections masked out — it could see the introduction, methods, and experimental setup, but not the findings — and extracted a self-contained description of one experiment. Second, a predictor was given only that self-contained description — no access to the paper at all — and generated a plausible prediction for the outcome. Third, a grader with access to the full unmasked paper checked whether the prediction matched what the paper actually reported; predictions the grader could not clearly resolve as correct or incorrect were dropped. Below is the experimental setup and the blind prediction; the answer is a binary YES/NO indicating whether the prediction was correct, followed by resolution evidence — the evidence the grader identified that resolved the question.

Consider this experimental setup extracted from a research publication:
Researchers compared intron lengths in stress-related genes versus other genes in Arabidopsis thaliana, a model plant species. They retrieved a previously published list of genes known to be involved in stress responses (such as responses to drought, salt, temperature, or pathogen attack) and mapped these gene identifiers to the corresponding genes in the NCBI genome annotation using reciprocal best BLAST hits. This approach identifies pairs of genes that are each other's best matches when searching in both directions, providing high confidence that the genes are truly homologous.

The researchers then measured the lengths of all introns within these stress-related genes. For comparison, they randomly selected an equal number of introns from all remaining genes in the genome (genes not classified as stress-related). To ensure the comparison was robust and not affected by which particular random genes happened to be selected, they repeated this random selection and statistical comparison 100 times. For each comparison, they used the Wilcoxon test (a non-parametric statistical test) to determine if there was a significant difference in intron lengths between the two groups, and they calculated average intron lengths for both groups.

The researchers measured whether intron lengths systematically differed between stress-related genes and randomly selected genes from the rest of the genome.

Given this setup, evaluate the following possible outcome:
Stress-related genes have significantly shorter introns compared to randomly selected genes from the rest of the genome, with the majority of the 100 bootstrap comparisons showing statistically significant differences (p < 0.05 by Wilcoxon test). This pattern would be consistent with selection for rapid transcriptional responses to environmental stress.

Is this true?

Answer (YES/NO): NO